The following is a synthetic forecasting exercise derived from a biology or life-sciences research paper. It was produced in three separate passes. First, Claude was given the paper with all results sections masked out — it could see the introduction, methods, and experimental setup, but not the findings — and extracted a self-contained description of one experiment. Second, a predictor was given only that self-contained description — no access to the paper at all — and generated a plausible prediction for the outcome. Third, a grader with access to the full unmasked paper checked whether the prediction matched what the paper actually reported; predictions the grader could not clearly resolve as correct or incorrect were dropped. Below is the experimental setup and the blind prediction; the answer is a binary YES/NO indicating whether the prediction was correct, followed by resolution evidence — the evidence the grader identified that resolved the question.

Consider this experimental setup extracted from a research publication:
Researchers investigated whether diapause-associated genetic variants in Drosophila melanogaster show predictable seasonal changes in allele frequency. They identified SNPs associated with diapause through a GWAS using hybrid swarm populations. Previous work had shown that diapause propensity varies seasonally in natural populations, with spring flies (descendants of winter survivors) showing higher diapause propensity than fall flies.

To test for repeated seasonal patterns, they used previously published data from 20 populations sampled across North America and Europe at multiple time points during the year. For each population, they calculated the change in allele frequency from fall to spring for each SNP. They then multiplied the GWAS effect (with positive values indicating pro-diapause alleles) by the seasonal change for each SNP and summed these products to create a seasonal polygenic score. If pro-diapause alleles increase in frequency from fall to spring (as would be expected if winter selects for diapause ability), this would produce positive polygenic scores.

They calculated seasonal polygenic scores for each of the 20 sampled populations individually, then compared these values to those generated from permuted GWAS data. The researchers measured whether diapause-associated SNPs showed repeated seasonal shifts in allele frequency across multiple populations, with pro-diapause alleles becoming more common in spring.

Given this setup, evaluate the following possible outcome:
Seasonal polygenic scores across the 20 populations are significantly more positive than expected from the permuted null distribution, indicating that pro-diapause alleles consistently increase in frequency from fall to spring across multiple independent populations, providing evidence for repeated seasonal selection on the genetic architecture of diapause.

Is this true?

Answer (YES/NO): NO